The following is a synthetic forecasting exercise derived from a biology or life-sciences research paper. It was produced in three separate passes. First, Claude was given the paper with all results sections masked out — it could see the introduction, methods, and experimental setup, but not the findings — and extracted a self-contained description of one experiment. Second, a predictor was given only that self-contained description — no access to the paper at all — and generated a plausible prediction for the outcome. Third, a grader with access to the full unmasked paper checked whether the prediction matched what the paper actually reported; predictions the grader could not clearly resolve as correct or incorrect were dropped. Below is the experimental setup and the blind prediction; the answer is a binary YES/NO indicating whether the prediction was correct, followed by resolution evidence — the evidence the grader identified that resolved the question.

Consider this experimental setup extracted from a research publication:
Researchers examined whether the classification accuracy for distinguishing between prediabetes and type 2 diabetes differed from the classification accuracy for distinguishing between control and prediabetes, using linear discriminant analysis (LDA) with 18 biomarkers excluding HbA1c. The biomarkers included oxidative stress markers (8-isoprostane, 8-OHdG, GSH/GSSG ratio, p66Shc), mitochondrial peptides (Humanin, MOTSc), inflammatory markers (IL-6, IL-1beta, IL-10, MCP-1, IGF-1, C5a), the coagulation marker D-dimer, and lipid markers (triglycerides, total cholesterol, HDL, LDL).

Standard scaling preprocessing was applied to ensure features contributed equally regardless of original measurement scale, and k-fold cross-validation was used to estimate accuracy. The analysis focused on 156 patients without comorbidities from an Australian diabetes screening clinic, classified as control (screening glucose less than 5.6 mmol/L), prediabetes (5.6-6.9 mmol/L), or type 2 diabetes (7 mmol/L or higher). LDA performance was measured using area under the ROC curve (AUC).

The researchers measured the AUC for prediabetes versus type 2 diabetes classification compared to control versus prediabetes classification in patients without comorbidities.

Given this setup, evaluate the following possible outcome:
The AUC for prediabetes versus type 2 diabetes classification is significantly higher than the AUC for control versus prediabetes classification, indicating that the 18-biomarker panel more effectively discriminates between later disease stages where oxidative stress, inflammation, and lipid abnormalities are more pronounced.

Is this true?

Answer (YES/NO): NO